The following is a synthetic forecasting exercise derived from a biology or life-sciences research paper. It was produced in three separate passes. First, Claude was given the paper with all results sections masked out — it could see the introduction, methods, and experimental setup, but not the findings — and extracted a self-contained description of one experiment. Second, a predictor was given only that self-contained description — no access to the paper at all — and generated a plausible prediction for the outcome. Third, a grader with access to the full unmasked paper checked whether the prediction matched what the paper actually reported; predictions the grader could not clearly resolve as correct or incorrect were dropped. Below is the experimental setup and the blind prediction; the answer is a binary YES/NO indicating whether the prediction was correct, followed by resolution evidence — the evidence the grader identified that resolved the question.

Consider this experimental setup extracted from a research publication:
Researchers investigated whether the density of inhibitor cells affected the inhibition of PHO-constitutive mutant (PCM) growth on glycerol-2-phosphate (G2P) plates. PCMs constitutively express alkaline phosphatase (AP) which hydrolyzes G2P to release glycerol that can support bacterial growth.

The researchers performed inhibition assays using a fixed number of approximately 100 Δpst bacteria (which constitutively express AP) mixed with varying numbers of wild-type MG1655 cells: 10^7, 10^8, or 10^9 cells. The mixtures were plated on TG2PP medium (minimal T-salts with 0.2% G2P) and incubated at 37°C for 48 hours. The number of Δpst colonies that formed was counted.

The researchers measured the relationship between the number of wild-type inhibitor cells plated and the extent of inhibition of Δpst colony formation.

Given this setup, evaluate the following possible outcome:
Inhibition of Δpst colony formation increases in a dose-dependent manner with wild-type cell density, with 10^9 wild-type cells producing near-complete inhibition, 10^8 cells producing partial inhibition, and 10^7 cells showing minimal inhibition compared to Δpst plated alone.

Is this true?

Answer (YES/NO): NO